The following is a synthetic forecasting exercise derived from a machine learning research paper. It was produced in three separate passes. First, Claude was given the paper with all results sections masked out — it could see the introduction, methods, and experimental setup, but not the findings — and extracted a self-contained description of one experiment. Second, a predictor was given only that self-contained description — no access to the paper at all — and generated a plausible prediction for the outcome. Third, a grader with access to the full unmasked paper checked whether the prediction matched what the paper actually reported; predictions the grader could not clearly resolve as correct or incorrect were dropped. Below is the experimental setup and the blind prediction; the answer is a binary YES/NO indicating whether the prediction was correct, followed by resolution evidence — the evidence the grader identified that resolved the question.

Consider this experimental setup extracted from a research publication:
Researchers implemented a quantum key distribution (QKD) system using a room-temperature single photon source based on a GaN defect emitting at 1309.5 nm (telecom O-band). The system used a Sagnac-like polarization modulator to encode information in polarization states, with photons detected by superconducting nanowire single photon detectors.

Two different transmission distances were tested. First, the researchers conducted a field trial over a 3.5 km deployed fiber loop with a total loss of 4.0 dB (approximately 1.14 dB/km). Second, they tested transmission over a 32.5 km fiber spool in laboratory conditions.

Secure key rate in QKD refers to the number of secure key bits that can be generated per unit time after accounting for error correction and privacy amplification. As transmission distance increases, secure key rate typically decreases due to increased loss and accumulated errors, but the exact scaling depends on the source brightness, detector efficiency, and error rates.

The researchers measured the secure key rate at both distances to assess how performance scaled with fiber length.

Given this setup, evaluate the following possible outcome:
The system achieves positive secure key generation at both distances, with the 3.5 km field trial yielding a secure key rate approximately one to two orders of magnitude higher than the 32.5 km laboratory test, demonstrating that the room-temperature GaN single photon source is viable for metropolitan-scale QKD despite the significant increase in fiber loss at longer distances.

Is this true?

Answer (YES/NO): YES